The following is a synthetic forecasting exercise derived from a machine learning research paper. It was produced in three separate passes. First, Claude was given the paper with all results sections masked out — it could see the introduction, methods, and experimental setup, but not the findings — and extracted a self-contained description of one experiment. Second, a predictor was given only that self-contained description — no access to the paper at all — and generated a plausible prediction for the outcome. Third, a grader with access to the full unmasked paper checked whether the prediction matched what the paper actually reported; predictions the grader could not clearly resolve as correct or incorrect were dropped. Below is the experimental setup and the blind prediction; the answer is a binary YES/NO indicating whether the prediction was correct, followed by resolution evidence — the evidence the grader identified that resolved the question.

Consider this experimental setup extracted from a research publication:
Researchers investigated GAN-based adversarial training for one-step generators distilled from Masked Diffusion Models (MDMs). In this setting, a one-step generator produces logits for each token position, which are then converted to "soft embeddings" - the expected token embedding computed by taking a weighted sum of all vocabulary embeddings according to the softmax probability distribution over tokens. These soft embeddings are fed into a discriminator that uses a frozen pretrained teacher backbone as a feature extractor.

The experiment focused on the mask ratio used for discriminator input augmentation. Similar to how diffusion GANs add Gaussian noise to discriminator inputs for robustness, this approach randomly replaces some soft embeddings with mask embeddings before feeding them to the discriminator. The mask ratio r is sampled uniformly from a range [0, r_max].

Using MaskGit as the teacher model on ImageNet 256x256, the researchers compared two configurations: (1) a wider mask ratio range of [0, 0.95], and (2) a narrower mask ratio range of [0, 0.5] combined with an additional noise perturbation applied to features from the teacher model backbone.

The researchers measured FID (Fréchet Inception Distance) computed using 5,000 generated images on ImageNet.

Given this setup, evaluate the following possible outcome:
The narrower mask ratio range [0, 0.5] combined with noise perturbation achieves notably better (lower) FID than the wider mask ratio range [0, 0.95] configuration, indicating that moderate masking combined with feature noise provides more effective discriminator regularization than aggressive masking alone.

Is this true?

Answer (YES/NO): NO